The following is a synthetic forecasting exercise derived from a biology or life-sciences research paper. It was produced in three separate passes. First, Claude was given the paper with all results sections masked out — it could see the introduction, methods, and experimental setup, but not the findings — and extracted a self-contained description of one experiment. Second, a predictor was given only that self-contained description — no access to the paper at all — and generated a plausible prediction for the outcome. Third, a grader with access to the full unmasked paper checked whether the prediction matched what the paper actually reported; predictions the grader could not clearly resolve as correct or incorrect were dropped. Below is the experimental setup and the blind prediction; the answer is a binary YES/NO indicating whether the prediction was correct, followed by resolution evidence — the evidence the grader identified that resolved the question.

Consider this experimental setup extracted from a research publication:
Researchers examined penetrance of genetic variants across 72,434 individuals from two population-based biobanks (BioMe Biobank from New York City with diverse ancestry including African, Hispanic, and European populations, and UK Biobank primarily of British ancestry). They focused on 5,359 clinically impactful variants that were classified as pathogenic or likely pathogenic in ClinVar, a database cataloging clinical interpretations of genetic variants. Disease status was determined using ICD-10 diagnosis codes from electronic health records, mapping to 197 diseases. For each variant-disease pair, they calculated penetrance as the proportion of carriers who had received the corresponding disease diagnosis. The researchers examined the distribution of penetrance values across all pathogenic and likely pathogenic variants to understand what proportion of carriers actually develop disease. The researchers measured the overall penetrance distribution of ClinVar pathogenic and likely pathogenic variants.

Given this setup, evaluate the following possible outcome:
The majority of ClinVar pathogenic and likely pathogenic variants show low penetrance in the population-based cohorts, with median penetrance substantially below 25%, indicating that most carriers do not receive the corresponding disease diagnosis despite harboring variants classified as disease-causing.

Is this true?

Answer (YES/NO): NO